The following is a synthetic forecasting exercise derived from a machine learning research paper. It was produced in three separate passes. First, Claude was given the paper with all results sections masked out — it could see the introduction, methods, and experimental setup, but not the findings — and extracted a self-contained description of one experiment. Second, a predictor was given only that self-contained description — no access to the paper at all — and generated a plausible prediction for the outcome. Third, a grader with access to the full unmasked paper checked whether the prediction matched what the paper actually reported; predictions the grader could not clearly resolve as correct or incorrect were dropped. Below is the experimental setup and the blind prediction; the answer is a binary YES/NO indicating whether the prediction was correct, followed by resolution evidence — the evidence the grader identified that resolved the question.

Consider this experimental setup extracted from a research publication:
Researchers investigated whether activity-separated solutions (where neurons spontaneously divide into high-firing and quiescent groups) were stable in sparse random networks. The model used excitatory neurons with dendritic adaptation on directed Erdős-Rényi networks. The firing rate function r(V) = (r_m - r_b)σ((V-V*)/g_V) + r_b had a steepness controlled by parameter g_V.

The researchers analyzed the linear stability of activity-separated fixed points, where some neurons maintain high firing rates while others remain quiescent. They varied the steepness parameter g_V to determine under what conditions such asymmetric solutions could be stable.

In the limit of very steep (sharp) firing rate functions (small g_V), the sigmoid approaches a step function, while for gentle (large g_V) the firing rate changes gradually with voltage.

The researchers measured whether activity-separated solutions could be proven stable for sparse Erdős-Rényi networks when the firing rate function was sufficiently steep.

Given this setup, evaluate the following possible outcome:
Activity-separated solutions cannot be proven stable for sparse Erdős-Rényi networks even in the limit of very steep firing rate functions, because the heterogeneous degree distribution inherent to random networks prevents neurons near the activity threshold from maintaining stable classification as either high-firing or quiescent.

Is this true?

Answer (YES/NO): NO